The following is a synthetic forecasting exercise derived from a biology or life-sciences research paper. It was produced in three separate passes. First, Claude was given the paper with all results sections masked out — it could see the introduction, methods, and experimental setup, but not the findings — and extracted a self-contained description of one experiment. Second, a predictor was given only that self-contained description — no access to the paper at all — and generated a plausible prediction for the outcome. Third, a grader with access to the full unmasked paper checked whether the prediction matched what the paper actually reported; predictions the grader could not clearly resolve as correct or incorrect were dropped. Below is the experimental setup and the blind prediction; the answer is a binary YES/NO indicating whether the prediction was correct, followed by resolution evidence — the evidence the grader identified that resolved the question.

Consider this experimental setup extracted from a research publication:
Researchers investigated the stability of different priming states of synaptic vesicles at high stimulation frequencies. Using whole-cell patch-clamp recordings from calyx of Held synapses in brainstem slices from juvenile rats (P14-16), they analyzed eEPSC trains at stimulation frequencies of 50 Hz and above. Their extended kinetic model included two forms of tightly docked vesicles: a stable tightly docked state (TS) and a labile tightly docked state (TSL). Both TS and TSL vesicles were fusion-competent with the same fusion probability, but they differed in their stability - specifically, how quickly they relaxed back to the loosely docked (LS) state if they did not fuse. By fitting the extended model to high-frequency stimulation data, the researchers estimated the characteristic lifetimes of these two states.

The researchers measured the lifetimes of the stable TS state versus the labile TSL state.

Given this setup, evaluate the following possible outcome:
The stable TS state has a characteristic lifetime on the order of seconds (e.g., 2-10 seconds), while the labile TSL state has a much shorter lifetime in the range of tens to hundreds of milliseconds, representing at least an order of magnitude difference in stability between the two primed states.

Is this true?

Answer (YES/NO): YES